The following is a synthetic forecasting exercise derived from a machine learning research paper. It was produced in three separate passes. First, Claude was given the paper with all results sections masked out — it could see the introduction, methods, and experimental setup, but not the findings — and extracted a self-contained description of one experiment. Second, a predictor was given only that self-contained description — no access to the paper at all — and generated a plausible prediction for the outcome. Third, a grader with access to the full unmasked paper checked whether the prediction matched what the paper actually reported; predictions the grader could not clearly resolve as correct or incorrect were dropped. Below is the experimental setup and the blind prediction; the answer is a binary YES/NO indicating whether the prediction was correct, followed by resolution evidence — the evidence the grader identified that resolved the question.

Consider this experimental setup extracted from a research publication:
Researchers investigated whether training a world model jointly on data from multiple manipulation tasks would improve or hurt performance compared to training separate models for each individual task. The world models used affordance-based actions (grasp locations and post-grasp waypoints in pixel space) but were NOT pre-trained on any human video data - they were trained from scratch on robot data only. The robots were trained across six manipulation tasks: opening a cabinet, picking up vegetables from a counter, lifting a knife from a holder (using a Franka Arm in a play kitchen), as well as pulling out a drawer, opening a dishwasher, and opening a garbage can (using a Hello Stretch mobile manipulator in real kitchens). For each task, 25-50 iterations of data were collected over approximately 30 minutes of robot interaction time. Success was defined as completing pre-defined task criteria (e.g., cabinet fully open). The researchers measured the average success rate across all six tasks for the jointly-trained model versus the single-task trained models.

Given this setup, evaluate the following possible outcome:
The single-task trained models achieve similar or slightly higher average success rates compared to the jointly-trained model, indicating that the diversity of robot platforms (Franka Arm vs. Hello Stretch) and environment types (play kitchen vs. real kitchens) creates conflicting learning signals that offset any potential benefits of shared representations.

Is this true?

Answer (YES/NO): NO